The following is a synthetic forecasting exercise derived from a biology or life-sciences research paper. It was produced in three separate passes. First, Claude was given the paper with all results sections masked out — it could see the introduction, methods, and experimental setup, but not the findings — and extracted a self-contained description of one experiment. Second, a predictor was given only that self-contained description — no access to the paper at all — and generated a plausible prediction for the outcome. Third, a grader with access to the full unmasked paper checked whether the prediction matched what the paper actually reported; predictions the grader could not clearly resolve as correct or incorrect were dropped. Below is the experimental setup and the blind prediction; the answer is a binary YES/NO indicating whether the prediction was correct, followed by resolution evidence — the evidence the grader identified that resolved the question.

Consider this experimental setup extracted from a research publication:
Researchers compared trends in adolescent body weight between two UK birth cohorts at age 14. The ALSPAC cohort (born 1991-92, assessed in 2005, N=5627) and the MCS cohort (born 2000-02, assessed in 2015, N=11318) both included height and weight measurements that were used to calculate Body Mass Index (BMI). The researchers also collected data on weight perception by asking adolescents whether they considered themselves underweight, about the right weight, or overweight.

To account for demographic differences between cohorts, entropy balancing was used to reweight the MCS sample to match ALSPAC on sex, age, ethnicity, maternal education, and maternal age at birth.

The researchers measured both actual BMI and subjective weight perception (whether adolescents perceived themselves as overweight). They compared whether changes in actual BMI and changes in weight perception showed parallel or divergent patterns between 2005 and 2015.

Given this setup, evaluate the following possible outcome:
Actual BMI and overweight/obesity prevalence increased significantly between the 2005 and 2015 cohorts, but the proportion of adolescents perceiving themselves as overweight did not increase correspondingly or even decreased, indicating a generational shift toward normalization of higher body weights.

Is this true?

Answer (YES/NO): NO